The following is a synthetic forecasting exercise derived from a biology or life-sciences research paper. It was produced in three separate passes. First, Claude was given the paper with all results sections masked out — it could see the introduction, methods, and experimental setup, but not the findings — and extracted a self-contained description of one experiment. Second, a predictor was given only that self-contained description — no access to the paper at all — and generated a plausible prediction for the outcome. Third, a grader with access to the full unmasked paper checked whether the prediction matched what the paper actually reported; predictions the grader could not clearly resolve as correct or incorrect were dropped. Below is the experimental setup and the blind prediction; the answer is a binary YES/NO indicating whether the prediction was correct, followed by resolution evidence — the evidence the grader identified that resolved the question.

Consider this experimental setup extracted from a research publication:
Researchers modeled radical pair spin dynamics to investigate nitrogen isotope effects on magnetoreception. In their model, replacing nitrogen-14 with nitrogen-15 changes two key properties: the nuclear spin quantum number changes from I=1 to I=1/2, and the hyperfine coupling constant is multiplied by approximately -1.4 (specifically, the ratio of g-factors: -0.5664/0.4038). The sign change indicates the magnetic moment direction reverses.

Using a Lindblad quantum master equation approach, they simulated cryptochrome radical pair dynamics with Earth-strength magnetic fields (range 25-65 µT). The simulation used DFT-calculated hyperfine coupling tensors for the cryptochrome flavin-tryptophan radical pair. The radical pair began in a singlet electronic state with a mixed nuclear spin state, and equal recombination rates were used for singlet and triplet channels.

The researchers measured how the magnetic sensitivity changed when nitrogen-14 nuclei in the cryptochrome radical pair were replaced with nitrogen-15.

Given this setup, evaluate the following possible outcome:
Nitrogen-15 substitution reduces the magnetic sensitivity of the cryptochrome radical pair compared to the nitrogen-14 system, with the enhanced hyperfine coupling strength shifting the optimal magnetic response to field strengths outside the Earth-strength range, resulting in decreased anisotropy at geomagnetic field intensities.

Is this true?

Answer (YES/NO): NO